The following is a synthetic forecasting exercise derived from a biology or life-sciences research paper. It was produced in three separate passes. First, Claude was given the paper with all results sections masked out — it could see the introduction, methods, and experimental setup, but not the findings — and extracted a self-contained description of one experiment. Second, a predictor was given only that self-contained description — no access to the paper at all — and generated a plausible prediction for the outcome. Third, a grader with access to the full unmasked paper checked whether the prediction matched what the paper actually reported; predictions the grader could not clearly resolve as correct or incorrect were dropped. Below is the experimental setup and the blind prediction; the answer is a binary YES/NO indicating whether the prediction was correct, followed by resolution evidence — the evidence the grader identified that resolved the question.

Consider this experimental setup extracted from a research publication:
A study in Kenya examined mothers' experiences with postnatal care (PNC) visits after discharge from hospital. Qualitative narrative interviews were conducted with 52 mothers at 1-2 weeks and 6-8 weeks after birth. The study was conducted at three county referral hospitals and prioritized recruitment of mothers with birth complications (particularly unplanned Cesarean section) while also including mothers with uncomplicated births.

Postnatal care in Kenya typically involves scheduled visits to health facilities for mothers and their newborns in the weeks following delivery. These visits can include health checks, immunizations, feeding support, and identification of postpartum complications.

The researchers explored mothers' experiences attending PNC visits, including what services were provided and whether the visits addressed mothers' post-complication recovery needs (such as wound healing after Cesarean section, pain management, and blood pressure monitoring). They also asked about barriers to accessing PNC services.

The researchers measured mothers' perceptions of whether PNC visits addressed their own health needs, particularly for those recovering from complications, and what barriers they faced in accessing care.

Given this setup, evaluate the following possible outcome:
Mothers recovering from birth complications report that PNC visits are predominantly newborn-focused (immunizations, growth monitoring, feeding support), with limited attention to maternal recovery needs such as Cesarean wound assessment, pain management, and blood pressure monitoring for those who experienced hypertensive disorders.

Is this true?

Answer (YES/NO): YES